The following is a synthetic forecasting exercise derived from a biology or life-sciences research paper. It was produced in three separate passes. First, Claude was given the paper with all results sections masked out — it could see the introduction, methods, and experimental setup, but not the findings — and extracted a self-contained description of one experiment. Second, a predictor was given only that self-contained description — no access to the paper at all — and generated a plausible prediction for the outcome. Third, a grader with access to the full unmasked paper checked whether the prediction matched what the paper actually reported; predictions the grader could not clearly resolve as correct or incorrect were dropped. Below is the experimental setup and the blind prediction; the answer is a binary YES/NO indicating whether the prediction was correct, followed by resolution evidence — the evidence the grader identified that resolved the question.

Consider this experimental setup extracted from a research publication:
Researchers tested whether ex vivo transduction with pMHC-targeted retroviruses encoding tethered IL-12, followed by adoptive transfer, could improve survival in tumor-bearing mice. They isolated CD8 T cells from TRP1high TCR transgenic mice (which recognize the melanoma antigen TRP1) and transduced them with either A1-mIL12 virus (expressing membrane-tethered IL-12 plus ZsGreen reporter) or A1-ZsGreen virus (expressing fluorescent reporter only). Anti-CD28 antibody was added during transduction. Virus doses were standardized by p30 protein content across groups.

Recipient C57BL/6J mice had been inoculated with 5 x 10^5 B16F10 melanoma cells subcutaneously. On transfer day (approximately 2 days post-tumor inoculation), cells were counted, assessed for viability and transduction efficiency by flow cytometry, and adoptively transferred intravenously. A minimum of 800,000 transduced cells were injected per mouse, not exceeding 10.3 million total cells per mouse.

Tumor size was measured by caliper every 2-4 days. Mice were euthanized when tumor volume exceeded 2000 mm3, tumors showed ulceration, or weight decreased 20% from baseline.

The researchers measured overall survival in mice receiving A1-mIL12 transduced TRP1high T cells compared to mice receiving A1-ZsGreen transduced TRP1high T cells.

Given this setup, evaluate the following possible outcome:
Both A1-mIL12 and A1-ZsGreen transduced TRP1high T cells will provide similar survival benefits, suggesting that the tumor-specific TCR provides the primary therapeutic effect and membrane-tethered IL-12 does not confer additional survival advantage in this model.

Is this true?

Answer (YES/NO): NO